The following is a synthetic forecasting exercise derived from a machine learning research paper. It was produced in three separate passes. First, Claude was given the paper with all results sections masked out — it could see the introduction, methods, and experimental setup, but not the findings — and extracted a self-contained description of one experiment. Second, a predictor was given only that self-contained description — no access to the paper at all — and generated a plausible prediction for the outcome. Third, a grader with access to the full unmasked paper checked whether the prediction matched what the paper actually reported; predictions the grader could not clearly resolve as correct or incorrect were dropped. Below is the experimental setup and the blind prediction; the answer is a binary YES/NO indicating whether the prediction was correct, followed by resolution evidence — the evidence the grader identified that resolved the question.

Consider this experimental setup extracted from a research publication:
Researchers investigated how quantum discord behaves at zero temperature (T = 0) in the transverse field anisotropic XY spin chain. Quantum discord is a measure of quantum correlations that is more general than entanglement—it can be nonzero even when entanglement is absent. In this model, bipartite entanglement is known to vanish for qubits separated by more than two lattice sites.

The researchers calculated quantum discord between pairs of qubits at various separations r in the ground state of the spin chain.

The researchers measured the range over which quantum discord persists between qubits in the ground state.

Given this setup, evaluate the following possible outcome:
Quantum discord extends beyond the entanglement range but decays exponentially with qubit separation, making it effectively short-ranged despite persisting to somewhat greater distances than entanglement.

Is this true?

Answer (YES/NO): NO